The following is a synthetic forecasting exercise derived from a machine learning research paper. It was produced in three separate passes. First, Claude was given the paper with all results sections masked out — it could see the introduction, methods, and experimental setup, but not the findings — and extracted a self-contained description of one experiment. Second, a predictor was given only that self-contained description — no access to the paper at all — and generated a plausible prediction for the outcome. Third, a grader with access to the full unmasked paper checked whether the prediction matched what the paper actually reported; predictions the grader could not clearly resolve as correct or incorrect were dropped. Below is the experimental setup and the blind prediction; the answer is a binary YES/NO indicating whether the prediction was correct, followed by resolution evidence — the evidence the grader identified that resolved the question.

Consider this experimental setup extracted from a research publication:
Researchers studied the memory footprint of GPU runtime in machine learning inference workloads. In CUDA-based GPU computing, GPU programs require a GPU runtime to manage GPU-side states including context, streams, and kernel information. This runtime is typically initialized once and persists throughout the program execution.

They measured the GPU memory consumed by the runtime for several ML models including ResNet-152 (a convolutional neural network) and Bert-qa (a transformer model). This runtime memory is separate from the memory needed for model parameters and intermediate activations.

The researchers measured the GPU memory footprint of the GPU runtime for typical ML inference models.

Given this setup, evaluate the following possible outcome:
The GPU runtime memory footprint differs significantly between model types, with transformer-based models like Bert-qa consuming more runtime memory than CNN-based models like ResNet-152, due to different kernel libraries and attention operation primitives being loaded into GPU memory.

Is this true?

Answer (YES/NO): NO